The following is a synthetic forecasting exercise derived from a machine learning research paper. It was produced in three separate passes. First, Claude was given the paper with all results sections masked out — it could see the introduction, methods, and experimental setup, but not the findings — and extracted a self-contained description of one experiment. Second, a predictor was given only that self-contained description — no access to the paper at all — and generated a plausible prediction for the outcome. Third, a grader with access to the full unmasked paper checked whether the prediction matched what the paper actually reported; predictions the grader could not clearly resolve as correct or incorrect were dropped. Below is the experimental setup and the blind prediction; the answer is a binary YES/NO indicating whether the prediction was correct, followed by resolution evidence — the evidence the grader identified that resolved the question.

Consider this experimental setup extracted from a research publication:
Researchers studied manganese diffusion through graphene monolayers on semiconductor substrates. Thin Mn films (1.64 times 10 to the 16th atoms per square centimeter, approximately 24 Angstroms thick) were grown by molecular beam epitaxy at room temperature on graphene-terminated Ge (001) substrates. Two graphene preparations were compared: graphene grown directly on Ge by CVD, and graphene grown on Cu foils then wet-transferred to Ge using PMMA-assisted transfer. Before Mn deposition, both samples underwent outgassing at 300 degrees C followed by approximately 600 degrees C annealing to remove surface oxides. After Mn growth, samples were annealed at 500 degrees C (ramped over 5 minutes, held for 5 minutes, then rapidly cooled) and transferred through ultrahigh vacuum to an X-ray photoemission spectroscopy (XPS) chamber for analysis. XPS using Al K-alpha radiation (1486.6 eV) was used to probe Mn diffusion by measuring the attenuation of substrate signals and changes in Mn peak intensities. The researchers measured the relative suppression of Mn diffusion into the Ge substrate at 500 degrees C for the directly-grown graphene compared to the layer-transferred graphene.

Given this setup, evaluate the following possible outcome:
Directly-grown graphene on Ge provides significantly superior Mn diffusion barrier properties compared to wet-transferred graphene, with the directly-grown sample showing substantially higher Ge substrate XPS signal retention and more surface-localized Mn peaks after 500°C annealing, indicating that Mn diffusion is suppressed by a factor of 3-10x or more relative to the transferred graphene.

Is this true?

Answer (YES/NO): YES